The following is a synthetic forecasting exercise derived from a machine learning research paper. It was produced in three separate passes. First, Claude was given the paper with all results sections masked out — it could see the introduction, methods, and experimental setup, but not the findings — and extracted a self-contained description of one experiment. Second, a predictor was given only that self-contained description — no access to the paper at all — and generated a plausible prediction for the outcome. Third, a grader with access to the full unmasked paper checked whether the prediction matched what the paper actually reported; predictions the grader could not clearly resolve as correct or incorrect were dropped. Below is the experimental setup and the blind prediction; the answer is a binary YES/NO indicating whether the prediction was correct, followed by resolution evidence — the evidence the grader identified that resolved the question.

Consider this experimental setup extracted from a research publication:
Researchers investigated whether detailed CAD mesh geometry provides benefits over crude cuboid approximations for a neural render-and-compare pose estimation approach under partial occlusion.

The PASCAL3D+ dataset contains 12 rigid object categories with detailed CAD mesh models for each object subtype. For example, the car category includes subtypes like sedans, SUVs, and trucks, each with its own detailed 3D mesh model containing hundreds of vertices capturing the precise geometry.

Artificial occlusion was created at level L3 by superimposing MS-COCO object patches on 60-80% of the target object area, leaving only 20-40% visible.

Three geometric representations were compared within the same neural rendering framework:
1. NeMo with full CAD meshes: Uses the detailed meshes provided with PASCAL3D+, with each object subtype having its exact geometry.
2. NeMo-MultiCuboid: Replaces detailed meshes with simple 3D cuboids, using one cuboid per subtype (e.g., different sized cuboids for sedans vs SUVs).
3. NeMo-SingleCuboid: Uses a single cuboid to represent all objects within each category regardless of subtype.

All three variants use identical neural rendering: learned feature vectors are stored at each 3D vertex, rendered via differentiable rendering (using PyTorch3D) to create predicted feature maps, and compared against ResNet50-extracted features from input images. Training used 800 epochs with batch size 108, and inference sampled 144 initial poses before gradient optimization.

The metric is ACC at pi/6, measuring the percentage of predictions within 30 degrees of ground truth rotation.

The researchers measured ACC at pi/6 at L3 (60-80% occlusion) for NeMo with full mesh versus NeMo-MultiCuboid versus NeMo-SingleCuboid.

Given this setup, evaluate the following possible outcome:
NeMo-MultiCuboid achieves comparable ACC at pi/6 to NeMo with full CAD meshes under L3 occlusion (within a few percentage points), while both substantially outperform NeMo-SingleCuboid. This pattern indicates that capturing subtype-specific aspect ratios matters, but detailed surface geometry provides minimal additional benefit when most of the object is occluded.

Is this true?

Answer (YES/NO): NO